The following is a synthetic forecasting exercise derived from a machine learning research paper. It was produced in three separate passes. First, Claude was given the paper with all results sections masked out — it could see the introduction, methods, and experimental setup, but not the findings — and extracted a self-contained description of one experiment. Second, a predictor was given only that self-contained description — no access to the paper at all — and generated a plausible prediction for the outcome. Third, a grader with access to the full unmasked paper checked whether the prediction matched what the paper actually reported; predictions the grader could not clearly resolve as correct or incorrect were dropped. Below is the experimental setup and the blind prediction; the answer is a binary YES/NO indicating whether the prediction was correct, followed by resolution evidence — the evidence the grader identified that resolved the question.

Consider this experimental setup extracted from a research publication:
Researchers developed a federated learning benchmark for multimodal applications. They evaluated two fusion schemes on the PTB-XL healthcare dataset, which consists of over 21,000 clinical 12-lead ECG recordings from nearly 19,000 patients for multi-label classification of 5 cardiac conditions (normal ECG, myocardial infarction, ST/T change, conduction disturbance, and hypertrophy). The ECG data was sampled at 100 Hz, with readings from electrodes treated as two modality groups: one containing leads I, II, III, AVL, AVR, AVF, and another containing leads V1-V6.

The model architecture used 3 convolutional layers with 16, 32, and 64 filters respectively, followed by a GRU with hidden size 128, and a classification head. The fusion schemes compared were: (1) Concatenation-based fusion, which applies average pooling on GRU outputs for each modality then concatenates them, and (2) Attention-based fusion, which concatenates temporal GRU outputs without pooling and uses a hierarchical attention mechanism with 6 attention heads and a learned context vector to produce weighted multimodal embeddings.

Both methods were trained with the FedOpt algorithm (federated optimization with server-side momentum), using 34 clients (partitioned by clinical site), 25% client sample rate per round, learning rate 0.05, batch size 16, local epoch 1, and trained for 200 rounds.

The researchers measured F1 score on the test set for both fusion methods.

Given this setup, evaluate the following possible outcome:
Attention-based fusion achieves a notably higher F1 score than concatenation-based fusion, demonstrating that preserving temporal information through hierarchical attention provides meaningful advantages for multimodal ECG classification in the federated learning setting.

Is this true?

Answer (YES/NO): NO